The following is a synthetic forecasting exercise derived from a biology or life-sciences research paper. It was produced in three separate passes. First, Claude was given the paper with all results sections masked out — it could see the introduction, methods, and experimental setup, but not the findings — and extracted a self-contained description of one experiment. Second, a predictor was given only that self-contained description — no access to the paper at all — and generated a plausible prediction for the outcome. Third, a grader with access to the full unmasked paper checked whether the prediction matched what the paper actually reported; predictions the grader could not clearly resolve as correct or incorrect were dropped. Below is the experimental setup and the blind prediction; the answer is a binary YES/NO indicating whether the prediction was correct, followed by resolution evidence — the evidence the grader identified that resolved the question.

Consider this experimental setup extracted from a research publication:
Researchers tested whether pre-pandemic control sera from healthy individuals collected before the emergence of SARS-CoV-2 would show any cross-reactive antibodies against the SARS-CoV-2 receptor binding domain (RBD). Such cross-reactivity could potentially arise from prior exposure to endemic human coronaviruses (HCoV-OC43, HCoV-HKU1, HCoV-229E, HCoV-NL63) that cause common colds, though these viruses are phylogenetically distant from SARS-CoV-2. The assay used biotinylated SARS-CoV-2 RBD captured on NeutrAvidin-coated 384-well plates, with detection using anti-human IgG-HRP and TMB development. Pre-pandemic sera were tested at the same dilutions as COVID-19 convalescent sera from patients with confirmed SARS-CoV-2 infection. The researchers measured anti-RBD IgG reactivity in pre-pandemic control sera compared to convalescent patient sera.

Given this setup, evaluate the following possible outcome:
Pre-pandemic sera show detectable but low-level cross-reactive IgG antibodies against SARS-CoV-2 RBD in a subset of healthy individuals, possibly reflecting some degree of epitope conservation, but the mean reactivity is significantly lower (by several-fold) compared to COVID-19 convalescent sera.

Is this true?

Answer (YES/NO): NO